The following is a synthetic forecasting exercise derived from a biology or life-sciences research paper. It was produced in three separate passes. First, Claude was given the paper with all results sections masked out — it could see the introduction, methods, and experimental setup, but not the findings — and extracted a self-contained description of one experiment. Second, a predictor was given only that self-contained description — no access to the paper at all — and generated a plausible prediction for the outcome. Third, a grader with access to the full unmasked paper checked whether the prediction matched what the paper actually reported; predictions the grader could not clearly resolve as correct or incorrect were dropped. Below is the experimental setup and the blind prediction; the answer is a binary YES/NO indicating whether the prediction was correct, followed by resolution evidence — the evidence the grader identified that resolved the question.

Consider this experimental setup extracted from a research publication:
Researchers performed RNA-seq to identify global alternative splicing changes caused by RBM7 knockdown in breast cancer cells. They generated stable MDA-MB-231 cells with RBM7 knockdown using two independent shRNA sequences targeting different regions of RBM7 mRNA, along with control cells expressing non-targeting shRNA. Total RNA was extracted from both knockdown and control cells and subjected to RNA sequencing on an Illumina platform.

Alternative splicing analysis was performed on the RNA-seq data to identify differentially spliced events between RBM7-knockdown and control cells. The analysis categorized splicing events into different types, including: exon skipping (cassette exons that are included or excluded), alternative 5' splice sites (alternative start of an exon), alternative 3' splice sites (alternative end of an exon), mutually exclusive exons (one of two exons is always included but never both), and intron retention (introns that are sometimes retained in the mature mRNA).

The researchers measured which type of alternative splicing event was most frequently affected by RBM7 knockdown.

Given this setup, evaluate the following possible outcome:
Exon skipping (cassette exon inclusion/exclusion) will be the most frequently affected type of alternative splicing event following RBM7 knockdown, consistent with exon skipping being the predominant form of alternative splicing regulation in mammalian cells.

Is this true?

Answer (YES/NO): YES